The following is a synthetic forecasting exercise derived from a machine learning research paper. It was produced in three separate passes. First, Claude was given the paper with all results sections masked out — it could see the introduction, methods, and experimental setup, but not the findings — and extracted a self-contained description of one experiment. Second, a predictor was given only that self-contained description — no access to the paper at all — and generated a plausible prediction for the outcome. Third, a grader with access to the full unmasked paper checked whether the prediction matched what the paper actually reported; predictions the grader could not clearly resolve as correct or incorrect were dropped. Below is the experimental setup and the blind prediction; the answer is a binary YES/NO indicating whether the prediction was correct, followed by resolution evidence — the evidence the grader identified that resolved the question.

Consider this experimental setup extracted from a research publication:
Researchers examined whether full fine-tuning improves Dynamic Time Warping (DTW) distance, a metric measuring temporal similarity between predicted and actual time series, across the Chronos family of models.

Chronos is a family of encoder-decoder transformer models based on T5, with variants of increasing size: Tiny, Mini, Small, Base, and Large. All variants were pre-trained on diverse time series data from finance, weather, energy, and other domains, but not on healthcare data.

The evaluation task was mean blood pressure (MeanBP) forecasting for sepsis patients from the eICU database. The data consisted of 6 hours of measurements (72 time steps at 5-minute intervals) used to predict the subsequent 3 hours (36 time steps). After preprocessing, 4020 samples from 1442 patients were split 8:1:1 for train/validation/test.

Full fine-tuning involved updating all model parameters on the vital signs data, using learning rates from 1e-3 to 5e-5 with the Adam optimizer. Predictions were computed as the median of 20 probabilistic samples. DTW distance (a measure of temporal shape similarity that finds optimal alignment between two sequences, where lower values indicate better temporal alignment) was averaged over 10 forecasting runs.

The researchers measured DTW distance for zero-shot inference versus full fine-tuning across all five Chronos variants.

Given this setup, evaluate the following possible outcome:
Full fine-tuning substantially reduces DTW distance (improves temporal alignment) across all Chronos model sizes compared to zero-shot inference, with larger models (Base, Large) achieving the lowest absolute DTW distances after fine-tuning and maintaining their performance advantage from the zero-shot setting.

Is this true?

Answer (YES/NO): NO